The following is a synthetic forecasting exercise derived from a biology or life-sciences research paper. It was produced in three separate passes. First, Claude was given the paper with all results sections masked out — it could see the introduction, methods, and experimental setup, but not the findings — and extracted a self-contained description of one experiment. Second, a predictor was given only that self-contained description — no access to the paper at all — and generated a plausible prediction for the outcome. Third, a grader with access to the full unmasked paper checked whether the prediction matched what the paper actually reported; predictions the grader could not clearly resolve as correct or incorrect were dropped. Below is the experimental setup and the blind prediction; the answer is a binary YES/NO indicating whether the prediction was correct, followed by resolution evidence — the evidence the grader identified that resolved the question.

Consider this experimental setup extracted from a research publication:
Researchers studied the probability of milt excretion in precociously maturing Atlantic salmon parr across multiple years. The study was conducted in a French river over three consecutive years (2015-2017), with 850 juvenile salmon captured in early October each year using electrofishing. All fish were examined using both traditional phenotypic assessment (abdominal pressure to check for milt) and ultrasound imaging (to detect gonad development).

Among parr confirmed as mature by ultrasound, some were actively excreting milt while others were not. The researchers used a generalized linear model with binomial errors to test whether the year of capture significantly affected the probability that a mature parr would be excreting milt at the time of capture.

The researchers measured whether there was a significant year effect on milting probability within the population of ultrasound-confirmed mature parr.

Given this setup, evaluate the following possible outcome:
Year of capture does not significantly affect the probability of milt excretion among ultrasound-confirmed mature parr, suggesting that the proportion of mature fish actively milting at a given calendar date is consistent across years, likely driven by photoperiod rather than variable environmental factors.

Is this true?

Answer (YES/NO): NO